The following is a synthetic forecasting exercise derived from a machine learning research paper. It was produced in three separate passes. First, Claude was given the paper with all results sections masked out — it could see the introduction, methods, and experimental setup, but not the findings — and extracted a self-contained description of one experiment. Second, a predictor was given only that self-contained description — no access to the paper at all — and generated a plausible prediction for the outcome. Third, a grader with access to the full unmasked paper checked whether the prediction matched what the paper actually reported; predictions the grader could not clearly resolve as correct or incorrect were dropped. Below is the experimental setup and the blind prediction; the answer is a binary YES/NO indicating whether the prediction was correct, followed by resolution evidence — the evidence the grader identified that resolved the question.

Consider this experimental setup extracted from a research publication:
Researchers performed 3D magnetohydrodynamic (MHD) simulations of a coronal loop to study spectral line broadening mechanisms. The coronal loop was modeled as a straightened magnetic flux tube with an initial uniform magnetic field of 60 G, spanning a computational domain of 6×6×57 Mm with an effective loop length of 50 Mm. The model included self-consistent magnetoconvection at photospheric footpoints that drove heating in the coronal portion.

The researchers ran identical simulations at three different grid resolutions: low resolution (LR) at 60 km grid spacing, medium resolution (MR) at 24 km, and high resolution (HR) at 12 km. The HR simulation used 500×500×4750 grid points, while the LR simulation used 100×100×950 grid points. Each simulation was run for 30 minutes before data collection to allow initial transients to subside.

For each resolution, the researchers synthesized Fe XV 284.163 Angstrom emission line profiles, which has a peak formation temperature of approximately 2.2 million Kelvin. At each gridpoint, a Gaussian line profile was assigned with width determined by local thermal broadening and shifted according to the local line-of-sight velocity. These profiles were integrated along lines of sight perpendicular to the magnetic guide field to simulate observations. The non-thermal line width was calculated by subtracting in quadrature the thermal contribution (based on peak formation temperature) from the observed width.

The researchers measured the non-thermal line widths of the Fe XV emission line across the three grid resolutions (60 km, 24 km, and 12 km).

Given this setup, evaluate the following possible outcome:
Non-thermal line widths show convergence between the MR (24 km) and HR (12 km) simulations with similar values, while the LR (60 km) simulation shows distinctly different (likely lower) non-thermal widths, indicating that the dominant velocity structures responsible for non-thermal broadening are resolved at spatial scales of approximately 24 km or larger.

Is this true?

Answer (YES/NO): NO